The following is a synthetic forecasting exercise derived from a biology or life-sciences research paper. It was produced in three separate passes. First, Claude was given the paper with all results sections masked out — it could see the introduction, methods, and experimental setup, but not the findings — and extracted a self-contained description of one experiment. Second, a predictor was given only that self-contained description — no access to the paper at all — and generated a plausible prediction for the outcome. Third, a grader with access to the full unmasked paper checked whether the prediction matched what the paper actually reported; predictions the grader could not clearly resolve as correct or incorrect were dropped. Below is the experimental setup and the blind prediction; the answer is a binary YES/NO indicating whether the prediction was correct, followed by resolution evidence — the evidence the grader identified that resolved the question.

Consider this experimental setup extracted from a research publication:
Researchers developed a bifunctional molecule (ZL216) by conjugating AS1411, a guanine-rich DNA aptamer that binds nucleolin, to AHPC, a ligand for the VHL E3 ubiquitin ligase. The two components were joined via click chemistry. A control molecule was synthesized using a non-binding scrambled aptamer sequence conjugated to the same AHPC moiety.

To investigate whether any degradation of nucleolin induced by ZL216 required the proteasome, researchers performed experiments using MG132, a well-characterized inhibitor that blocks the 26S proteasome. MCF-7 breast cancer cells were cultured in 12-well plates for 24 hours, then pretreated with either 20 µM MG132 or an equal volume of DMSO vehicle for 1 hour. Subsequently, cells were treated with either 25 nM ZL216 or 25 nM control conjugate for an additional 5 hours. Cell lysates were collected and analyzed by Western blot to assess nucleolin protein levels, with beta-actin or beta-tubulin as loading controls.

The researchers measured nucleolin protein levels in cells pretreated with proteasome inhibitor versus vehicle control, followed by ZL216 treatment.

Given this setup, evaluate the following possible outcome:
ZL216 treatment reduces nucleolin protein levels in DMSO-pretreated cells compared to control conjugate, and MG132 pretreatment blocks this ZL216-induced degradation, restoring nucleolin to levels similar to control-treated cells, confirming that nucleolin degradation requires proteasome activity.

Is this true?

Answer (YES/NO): YES